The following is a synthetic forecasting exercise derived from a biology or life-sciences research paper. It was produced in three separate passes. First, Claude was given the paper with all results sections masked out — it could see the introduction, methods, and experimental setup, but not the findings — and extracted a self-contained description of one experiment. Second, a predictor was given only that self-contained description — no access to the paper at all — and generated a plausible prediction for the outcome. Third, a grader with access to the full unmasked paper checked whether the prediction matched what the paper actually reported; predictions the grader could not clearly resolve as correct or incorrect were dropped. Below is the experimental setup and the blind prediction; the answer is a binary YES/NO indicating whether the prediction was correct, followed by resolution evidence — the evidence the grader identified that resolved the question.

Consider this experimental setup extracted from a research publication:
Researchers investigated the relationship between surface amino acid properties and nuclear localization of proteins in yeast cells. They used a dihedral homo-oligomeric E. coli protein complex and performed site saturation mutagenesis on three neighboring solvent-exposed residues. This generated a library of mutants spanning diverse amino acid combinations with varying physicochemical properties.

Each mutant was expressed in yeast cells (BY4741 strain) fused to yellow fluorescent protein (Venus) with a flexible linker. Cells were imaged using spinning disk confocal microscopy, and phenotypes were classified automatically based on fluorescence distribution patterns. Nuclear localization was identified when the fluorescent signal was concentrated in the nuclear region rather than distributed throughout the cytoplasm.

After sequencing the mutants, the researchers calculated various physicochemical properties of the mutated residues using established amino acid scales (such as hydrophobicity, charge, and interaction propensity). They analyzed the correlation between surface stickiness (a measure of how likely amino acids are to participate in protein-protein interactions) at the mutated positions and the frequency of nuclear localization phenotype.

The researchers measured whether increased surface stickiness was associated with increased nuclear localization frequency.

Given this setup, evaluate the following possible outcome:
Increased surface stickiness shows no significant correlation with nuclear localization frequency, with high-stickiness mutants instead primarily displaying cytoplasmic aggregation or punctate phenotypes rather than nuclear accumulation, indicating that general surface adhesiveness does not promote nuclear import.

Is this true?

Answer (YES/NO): NO